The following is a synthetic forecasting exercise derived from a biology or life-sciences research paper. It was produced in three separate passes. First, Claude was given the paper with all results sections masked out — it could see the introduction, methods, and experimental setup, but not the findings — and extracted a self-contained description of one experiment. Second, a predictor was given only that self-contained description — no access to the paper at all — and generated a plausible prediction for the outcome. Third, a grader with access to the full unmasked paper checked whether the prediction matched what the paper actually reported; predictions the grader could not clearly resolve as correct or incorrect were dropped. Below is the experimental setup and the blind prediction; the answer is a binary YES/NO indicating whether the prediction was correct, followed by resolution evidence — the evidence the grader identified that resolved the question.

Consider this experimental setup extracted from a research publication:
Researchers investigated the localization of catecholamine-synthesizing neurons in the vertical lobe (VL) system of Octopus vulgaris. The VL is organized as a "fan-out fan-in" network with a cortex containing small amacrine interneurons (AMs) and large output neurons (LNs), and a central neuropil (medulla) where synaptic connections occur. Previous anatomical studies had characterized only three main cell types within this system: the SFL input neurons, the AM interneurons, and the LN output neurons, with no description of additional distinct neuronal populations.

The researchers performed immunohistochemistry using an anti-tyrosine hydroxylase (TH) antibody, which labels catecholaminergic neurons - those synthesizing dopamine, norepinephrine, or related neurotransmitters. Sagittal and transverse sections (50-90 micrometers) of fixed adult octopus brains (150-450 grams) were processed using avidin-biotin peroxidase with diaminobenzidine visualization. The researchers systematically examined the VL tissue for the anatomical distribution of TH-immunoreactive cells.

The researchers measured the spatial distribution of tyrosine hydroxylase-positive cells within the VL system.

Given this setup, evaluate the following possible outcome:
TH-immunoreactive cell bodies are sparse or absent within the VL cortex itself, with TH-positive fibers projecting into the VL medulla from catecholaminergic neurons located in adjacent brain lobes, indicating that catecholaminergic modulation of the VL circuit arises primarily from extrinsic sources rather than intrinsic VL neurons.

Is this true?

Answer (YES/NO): NO